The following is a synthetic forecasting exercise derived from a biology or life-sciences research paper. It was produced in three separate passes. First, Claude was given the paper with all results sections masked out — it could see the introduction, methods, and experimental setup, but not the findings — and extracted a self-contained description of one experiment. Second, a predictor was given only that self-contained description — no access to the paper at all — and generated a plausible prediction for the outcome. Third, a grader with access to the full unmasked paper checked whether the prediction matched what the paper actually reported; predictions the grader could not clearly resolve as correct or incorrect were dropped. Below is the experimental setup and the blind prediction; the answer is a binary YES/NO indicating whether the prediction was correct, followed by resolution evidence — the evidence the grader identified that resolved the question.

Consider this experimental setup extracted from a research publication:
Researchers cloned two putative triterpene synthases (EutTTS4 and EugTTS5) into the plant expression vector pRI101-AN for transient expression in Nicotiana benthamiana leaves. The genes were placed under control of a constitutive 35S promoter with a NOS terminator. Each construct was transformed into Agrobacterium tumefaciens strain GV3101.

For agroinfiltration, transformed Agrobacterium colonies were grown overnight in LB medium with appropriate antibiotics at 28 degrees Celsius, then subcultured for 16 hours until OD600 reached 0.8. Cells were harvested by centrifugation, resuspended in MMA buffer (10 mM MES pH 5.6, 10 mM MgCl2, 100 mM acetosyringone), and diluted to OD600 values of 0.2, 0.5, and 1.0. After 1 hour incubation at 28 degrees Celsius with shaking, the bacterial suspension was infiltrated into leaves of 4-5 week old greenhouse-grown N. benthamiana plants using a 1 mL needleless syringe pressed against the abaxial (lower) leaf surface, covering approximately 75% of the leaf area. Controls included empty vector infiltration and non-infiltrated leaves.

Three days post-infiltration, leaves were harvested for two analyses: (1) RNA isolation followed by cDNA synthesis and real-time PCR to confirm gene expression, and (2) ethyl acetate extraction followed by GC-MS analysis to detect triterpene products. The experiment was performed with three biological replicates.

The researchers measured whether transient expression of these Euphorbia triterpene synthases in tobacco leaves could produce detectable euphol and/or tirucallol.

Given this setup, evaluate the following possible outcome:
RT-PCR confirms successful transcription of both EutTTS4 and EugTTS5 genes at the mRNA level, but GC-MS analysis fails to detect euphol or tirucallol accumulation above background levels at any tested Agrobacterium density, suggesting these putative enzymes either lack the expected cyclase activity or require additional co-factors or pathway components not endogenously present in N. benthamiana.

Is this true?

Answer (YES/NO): NO